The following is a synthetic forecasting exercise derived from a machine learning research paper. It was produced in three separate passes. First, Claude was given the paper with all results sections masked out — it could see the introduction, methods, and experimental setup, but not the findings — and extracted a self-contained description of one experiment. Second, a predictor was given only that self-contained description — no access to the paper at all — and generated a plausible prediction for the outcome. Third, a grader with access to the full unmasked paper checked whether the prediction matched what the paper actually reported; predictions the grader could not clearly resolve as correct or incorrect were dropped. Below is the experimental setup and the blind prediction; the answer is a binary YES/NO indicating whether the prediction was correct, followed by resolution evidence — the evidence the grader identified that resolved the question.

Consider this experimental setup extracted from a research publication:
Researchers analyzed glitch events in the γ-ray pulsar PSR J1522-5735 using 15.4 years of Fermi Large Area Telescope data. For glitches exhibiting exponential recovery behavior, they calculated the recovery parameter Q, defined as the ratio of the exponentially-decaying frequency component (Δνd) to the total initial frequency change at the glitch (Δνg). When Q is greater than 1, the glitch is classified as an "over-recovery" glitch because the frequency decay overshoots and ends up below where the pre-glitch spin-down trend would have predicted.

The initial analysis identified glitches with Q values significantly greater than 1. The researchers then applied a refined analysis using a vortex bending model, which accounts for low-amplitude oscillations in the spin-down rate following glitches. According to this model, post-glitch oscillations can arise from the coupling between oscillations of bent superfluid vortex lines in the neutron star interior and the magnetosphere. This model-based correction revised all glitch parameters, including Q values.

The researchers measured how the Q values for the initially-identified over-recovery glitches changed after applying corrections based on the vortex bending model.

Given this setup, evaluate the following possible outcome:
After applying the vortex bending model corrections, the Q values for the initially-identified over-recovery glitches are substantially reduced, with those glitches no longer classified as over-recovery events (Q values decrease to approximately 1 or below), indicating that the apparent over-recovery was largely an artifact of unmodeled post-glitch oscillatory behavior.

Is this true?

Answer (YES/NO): YES